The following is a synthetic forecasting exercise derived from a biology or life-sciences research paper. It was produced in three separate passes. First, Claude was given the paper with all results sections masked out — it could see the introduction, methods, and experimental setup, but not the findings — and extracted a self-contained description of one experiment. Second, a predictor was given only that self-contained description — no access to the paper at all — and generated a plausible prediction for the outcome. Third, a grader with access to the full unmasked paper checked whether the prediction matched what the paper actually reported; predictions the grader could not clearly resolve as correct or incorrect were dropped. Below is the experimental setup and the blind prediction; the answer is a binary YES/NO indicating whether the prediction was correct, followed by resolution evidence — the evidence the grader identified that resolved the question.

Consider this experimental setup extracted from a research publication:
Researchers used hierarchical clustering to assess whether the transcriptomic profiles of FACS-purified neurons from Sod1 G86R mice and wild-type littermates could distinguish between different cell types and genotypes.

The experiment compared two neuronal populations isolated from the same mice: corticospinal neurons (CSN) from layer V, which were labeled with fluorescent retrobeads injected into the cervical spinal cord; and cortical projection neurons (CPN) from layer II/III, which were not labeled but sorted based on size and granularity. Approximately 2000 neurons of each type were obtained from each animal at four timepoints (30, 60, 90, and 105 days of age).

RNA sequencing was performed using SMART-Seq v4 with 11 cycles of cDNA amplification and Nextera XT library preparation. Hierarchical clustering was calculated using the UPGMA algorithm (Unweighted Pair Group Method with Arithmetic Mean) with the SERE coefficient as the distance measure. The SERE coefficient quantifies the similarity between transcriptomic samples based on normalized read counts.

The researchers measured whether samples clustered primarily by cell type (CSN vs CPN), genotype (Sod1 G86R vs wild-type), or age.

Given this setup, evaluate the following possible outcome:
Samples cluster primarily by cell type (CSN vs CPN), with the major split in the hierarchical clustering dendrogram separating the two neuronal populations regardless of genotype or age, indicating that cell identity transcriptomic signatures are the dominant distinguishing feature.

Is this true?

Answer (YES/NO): YES